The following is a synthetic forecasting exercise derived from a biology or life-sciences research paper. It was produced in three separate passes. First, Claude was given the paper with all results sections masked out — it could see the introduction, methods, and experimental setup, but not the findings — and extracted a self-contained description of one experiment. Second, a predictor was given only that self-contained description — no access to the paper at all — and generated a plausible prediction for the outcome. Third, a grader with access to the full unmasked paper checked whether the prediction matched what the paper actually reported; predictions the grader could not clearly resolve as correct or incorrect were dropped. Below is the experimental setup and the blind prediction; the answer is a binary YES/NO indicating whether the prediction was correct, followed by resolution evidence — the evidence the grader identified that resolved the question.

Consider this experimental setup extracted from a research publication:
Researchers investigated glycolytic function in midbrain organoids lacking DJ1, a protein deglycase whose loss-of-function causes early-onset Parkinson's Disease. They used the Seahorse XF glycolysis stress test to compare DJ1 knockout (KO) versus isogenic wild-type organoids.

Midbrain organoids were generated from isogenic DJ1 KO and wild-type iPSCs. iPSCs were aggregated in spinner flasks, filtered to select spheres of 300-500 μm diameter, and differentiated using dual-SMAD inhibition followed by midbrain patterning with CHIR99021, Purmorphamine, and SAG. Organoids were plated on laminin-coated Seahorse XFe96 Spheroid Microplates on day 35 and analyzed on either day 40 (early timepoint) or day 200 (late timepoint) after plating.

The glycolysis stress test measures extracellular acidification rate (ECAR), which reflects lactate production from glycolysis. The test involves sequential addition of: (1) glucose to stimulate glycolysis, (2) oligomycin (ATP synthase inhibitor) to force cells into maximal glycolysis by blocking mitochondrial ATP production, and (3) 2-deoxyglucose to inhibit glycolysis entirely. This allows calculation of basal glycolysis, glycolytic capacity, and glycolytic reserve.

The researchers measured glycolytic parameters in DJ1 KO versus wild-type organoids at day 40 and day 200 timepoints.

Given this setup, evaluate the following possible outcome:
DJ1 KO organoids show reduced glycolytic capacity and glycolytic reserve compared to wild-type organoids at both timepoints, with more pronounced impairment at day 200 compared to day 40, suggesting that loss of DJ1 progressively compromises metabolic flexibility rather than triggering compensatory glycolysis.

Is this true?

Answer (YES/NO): NO